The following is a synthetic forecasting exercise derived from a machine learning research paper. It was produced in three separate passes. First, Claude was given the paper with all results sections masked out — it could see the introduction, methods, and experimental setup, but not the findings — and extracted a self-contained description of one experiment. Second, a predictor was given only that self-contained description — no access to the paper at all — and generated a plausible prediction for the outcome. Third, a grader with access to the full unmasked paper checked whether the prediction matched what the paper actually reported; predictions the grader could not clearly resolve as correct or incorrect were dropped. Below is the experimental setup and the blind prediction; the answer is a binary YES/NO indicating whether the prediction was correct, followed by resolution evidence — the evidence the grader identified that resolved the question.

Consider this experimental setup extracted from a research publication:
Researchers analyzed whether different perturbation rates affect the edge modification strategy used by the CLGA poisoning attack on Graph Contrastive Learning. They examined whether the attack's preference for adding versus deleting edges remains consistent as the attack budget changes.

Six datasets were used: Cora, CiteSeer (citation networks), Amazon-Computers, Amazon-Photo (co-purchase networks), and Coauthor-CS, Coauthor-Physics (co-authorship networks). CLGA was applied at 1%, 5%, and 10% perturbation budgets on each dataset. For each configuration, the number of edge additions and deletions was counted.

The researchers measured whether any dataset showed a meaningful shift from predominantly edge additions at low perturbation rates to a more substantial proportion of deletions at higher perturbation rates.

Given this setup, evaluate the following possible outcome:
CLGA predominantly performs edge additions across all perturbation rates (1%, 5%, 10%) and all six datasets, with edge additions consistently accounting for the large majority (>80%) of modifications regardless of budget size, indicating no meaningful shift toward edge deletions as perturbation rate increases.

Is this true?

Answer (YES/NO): YES